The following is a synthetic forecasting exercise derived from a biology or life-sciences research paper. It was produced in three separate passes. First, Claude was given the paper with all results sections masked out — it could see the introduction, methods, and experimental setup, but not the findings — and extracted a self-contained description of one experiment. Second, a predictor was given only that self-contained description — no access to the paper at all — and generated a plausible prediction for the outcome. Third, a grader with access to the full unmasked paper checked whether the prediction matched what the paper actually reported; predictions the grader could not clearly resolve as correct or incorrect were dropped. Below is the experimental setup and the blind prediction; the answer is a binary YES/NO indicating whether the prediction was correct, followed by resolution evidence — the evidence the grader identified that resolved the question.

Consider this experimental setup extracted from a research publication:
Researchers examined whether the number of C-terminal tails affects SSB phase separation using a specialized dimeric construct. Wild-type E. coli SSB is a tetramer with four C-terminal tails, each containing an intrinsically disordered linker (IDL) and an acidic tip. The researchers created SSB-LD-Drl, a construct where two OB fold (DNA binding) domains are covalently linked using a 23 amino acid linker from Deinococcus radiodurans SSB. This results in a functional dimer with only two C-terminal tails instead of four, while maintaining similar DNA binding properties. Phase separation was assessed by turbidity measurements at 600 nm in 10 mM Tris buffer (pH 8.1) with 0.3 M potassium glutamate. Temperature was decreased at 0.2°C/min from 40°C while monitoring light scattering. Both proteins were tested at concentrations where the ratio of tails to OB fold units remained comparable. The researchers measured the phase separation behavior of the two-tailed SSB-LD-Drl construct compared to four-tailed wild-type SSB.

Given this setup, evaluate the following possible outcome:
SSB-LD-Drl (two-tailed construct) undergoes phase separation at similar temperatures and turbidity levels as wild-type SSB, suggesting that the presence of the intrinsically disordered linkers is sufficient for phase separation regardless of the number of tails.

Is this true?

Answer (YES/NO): NO